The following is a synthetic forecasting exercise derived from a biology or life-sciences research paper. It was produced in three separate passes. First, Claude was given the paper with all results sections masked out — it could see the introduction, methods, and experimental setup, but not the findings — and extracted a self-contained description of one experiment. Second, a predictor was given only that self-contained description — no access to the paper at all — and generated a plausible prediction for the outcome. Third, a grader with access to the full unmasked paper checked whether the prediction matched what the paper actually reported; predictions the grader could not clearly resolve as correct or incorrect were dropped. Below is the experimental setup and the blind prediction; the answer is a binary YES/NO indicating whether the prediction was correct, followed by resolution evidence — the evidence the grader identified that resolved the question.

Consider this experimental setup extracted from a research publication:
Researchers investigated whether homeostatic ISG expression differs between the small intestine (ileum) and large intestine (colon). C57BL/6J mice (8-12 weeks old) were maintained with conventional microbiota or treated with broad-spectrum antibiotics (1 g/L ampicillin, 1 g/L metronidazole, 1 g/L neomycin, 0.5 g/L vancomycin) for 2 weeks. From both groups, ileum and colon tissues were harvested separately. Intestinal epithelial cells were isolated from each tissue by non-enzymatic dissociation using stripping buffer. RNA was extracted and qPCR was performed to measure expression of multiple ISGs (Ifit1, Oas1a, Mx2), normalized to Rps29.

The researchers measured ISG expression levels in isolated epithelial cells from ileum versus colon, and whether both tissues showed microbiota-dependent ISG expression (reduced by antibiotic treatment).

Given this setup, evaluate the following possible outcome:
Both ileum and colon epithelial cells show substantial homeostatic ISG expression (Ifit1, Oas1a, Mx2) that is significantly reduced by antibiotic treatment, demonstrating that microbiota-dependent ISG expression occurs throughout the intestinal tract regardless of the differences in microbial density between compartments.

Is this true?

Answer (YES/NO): NO